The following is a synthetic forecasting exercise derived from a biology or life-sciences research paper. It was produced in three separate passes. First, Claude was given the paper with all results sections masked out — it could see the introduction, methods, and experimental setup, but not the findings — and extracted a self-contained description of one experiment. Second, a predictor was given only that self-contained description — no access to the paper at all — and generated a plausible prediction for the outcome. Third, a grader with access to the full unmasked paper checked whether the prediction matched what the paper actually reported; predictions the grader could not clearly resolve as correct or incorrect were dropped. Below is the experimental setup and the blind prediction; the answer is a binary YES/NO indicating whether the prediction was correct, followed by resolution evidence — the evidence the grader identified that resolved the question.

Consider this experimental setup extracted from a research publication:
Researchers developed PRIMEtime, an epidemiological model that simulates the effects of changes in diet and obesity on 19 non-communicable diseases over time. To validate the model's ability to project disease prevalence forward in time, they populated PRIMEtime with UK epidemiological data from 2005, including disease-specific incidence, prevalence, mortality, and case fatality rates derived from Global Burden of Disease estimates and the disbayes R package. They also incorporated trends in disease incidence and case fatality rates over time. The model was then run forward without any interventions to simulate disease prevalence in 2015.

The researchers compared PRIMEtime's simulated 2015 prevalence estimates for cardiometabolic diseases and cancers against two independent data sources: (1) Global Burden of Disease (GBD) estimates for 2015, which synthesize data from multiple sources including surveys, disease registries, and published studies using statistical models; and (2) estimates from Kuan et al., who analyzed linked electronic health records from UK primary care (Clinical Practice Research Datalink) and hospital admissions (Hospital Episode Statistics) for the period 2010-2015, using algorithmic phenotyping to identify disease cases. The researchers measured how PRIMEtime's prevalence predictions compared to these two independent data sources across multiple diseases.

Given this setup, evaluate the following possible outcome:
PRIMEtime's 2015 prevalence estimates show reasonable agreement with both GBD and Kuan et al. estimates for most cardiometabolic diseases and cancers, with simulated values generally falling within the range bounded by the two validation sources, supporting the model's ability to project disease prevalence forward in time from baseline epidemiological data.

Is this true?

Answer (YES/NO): YES